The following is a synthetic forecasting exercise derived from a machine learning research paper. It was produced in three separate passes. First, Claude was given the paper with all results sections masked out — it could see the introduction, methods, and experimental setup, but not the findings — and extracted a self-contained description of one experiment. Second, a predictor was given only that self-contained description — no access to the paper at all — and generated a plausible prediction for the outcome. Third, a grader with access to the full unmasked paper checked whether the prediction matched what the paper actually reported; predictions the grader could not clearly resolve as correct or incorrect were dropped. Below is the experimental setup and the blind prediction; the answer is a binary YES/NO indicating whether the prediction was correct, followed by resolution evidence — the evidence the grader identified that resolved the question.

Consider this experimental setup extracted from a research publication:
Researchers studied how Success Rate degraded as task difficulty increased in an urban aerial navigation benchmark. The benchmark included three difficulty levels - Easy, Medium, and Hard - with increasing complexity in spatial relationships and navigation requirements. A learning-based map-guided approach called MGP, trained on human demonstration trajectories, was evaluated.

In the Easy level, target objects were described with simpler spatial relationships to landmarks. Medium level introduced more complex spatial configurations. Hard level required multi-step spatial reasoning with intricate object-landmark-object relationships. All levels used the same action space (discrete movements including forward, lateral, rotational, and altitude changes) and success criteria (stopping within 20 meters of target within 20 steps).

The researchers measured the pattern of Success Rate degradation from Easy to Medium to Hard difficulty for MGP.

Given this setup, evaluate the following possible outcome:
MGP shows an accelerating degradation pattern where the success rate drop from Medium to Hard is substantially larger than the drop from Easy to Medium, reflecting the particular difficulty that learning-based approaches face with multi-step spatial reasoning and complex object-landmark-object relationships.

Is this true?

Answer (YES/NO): NO